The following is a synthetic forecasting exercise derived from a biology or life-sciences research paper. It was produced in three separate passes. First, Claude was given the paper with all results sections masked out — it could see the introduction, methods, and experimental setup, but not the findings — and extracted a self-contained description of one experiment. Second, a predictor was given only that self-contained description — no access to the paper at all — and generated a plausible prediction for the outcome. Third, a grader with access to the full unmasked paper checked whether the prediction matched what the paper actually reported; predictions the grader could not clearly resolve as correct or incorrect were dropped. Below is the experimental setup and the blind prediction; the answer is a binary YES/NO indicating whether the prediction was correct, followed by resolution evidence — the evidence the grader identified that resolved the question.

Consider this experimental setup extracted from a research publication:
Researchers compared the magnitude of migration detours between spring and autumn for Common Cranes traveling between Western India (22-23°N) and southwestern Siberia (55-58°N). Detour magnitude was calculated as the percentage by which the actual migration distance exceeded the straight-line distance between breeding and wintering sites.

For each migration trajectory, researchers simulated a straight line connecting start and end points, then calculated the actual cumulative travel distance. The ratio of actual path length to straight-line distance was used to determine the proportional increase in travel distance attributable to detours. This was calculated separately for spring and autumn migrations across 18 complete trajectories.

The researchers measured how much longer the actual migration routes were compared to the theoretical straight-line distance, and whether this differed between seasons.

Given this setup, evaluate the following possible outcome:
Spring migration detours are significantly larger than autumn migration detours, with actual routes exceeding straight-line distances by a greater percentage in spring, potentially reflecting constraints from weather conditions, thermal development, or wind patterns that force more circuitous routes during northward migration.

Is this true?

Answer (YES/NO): YES